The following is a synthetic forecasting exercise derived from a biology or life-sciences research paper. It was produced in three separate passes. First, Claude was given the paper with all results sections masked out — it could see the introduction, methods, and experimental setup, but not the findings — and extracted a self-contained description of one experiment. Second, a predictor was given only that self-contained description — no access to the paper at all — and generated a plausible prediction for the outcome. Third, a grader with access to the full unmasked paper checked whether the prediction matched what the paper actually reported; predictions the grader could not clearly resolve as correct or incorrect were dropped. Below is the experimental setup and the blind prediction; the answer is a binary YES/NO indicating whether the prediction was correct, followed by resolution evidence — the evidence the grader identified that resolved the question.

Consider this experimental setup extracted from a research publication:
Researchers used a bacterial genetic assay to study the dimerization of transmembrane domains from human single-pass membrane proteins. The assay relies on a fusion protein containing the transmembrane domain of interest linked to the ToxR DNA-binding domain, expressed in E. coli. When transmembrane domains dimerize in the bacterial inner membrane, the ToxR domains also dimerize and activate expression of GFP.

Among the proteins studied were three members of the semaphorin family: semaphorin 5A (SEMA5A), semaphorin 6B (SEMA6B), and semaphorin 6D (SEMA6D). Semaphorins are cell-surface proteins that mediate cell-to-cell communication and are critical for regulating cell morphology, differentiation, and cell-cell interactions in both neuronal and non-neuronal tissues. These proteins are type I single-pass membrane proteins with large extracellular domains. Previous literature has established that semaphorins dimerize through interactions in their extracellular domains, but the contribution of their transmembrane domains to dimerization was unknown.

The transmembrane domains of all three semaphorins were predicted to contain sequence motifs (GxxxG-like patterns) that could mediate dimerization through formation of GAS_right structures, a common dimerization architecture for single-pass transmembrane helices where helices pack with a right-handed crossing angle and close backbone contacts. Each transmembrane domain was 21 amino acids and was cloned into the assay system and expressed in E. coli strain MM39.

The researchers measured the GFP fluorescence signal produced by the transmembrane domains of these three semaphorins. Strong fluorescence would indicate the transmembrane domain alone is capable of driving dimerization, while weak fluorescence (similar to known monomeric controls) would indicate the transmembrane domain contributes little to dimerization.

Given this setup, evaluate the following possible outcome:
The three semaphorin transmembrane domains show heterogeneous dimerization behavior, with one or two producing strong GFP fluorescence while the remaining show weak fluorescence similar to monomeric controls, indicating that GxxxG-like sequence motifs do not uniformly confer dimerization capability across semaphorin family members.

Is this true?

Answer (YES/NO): NO